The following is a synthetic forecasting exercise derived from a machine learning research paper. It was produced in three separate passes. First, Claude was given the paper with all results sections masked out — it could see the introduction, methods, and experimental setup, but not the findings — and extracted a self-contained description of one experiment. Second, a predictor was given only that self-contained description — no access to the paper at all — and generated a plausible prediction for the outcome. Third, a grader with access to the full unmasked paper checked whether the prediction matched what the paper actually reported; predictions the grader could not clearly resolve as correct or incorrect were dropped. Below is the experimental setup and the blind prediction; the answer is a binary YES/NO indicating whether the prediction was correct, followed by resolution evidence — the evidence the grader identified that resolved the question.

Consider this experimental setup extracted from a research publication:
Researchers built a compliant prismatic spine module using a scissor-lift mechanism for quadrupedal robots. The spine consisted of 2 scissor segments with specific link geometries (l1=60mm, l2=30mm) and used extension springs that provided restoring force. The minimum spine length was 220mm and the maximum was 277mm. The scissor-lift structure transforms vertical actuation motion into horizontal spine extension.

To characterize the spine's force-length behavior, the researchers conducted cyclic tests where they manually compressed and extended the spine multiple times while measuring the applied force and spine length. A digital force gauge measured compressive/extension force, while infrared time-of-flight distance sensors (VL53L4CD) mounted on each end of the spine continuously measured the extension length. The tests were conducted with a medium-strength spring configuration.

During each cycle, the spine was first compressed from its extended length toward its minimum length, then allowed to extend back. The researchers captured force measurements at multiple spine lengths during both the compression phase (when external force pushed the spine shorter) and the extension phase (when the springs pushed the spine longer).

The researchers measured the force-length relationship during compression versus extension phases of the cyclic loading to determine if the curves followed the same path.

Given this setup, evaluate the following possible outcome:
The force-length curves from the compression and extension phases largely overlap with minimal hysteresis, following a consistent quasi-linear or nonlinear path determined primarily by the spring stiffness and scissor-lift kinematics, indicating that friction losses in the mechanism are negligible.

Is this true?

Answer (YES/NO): NO